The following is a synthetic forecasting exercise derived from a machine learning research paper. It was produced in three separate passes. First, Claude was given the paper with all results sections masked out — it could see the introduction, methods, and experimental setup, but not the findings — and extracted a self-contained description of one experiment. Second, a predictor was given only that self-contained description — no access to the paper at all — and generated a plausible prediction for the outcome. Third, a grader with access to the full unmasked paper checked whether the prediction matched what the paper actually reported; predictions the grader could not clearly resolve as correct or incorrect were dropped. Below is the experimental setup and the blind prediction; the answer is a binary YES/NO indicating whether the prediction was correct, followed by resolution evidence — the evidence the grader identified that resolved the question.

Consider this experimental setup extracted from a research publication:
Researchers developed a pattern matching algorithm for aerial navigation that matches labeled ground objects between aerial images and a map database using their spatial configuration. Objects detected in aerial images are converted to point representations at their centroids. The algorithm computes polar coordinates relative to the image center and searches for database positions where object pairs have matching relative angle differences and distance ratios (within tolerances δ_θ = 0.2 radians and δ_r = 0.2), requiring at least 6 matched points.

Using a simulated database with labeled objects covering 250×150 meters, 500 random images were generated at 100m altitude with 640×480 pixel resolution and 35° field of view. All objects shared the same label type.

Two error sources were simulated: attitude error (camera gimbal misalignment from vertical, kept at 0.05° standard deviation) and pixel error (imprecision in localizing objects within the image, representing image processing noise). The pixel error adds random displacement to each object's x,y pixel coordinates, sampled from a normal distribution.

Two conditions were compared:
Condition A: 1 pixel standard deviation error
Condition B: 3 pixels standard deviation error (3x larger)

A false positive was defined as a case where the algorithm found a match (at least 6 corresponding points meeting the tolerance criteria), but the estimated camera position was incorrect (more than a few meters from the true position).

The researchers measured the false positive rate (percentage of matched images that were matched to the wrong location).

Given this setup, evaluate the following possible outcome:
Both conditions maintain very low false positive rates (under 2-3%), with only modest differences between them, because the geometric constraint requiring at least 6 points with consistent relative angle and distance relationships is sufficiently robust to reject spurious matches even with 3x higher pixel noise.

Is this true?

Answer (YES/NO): NO